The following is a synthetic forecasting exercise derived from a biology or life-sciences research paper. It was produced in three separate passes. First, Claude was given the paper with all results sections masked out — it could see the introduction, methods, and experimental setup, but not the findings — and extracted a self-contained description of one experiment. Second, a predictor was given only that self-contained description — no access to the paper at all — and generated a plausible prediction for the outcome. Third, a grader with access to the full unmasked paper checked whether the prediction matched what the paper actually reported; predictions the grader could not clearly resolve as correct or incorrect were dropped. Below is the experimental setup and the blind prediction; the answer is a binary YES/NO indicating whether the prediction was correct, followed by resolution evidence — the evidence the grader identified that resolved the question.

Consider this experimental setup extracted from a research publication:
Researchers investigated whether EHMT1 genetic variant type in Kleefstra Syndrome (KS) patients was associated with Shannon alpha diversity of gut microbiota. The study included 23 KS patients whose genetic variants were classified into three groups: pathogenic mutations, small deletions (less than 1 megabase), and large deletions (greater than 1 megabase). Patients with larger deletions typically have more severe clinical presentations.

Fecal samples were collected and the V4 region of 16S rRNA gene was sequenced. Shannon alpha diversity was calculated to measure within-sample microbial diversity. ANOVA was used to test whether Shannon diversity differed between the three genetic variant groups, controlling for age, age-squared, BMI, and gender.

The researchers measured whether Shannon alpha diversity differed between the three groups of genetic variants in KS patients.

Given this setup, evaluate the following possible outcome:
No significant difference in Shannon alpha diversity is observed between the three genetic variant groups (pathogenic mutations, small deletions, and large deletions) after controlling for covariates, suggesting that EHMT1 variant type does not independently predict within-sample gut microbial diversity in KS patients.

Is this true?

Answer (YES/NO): YES